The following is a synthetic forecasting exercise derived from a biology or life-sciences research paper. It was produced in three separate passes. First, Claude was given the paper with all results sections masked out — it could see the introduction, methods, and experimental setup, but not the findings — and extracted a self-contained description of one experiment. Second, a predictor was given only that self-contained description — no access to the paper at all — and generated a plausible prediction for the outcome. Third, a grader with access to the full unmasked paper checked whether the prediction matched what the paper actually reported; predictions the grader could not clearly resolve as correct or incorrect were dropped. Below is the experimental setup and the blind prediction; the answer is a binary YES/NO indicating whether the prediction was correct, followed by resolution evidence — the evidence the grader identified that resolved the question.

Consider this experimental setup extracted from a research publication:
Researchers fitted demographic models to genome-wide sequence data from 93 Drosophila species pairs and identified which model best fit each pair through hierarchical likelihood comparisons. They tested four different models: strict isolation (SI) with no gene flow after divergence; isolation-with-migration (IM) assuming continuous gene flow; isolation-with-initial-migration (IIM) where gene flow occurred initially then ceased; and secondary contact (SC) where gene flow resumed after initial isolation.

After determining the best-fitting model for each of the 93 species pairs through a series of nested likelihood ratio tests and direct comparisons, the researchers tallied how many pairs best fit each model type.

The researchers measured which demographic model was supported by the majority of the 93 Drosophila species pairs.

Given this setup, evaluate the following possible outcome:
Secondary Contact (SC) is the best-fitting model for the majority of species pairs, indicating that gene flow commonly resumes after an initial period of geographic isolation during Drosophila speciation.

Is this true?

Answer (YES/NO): NO